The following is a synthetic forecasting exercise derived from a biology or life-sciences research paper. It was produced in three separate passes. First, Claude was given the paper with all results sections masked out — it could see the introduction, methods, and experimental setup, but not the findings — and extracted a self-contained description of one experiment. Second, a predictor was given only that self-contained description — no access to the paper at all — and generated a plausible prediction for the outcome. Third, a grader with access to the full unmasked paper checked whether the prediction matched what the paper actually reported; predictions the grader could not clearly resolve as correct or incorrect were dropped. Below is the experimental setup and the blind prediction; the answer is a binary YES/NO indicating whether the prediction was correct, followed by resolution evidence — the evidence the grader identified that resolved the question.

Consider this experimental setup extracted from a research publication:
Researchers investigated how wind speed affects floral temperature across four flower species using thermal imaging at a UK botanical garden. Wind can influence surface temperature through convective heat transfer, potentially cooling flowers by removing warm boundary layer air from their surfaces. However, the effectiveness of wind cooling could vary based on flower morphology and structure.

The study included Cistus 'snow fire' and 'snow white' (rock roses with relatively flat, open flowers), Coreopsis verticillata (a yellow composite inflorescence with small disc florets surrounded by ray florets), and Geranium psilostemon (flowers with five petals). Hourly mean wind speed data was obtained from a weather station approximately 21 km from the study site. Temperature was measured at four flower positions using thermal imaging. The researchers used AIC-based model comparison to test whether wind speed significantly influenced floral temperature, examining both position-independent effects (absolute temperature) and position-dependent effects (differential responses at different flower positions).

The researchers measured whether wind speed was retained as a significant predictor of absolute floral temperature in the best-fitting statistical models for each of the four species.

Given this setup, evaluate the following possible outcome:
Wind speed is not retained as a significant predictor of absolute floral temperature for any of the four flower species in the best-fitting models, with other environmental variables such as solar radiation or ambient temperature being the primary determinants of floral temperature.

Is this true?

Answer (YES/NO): NO